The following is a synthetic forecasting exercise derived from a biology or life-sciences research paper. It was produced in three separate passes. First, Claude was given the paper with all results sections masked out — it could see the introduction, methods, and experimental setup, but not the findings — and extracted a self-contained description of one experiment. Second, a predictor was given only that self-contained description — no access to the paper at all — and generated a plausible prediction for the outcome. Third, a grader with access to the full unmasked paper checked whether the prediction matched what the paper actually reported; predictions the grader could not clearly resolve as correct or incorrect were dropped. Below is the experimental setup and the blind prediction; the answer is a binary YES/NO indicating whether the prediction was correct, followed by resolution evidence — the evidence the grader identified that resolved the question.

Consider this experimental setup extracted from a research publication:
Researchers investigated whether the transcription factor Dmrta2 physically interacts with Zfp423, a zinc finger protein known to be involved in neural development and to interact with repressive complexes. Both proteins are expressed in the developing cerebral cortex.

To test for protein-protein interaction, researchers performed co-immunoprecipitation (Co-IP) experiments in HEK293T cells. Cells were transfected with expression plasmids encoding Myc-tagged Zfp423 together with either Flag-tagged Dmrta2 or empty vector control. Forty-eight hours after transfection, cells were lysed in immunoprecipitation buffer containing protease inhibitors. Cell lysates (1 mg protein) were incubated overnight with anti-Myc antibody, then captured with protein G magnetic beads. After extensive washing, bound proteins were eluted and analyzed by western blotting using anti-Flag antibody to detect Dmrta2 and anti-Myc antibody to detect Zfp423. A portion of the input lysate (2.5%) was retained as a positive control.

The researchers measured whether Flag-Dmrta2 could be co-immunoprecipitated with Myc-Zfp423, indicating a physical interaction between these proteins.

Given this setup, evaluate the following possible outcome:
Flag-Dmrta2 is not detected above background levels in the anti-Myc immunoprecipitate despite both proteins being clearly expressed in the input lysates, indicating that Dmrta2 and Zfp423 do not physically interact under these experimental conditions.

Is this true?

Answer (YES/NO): NO